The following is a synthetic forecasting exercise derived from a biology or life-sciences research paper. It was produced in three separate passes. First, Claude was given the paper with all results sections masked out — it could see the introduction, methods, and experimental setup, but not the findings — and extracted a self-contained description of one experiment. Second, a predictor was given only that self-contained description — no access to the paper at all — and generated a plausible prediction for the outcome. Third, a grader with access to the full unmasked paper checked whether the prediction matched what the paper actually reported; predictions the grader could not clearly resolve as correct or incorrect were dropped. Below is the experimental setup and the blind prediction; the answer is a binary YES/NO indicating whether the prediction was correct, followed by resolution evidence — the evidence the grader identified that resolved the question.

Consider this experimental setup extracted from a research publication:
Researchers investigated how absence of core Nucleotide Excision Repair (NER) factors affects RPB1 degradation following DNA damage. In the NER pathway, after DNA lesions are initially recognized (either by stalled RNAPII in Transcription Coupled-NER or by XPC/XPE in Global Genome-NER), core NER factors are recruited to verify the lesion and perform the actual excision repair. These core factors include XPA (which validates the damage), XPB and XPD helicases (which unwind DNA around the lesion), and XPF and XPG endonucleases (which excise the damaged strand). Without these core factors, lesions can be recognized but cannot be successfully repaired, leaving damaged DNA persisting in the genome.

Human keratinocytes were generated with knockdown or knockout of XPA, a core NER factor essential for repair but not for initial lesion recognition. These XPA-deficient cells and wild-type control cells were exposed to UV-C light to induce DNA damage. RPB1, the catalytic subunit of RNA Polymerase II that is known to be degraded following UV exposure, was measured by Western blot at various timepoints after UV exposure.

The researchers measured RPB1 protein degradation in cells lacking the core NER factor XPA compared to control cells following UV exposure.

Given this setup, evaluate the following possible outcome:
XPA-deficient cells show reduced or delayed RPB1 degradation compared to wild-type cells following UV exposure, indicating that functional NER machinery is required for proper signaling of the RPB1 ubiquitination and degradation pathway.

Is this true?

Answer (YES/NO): NO